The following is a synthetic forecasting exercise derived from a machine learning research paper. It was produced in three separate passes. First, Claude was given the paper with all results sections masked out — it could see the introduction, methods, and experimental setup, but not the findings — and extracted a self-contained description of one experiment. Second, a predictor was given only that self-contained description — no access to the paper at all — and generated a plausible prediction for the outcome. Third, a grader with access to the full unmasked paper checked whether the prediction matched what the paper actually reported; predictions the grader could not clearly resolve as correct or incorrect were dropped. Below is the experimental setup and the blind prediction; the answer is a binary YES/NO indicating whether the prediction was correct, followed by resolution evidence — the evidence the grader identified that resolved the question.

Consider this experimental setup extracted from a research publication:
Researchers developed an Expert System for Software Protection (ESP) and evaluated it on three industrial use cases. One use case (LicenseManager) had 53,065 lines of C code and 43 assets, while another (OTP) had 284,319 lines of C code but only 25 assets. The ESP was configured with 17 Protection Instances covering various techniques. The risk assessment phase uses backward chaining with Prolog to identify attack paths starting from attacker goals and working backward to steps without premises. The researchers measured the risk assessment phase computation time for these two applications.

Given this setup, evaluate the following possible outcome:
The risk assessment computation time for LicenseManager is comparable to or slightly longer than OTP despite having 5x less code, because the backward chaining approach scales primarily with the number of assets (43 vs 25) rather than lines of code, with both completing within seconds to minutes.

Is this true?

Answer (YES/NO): NO